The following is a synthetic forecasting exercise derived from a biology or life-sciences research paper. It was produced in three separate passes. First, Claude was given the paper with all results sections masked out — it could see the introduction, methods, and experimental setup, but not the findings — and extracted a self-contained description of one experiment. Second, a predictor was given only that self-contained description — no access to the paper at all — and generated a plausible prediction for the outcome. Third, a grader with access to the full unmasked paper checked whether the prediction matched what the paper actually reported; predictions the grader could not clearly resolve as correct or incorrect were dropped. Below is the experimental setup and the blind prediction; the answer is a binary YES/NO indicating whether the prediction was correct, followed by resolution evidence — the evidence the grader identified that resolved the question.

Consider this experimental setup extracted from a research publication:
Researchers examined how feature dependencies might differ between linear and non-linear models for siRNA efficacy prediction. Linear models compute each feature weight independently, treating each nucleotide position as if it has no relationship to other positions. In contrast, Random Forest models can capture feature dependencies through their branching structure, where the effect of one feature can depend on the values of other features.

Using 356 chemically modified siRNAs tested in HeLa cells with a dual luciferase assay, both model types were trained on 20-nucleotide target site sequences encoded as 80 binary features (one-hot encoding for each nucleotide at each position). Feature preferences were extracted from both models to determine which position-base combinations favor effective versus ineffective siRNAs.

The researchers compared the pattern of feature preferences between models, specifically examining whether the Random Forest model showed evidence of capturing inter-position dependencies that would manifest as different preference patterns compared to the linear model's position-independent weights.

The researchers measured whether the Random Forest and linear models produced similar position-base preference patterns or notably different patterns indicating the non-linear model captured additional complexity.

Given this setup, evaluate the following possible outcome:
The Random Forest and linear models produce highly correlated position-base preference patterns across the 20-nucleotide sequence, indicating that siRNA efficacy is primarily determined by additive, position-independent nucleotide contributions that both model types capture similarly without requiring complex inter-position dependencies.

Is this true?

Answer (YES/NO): NO